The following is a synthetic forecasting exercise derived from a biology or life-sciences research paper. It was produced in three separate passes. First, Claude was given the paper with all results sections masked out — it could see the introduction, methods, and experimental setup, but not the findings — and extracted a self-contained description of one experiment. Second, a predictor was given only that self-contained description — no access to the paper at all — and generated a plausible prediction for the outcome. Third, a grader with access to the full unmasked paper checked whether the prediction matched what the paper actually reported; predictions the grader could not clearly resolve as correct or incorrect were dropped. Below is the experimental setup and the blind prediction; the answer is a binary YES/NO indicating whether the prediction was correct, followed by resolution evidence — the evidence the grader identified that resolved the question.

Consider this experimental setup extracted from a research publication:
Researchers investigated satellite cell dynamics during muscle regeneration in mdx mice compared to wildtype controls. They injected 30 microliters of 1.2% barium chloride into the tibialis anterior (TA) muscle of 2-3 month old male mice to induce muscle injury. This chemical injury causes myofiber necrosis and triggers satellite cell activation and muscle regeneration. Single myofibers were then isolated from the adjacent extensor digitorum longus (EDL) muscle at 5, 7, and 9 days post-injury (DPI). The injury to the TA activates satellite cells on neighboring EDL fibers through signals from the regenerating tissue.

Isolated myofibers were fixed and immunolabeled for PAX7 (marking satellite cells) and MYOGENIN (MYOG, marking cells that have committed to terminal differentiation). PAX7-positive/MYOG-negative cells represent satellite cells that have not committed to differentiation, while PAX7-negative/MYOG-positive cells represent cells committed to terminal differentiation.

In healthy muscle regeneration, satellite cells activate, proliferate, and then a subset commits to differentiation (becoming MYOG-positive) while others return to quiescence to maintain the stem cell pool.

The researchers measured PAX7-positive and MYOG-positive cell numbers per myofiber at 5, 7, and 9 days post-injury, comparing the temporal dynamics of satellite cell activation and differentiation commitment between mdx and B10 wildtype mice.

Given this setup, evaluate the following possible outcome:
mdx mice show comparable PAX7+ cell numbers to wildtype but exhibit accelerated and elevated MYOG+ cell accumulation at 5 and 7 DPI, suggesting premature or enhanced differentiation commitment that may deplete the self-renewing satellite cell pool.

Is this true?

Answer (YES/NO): NO